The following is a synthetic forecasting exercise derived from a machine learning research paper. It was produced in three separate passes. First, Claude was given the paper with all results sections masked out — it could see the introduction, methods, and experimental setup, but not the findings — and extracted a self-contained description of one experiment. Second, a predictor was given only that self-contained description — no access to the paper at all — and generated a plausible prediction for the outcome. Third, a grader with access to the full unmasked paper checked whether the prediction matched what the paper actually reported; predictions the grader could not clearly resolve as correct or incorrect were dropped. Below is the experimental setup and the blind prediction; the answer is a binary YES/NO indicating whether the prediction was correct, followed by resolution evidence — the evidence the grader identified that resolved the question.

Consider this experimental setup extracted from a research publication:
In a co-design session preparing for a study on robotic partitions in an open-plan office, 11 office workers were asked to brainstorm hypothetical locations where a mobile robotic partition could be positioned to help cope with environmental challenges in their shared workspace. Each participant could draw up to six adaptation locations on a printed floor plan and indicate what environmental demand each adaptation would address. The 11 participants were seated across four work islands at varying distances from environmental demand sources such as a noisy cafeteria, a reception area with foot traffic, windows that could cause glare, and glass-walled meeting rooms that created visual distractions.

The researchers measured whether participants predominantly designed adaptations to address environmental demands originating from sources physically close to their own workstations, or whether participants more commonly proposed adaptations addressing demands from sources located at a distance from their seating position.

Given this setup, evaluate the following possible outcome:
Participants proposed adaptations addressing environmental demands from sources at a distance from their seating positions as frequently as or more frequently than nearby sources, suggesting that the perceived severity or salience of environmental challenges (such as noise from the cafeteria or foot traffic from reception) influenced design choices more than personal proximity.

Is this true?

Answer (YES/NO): NO